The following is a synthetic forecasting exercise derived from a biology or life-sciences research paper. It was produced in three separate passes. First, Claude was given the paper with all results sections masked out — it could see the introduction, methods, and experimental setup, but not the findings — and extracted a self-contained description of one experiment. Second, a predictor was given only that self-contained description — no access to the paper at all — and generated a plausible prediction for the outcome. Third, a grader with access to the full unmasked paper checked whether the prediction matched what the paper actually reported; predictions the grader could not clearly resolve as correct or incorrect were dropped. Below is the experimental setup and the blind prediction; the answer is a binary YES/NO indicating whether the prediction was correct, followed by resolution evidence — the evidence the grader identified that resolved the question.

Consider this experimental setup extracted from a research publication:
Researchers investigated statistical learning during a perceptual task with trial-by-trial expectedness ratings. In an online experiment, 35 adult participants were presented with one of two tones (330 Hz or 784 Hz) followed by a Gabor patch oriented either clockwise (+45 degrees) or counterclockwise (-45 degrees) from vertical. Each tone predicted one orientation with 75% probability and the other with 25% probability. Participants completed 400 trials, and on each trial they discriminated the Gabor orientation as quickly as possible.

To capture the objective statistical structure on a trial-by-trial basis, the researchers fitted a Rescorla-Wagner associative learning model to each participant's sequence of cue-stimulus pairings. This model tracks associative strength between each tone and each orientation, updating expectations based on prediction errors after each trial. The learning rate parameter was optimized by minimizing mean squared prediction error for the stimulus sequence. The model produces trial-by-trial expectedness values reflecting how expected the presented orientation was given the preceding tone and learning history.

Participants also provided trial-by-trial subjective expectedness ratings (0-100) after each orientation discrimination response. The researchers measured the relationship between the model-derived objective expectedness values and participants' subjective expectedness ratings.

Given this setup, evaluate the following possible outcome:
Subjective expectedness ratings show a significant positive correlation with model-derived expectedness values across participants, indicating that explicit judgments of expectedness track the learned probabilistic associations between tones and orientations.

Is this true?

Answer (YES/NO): YES